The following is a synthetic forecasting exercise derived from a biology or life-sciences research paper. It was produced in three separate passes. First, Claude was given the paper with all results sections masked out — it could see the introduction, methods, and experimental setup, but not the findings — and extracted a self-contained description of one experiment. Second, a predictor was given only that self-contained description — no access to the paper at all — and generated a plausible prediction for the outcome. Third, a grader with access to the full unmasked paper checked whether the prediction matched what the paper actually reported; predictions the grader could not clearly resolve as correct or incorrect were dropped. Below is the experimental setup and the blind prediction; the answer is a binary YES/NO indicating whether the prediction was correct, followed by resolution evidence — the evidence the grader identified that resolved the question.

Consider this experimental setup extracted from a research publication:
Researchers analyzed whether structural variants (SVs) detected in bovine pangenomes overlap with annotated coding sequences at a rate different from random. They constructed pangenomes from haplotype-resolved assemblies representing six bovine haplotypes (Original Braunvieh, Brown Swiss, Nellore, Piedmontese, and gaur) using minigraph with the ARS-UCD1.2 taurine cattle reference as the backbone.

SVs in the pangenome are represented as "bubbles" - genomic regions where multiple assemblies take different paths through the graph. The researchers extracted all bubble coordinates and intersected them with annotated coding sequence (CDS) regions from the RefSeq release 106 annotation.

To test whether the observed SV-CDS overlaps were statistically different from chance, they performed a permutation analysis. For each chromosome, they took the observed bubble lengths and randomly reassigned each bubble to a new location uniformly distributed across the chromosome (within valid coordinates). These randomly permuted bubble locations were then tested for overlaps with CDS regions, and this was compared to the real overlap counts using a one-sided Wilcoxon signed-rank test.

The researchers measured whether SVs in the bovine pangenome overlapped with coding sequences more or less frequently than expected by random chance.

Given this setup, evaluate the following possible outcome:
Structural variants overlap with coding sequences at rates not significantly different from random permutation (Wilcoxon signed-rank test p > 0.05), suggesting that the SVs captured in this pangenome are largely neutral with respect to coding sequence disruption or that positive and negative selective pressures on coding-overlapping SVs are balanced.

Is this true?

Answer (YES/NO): NO